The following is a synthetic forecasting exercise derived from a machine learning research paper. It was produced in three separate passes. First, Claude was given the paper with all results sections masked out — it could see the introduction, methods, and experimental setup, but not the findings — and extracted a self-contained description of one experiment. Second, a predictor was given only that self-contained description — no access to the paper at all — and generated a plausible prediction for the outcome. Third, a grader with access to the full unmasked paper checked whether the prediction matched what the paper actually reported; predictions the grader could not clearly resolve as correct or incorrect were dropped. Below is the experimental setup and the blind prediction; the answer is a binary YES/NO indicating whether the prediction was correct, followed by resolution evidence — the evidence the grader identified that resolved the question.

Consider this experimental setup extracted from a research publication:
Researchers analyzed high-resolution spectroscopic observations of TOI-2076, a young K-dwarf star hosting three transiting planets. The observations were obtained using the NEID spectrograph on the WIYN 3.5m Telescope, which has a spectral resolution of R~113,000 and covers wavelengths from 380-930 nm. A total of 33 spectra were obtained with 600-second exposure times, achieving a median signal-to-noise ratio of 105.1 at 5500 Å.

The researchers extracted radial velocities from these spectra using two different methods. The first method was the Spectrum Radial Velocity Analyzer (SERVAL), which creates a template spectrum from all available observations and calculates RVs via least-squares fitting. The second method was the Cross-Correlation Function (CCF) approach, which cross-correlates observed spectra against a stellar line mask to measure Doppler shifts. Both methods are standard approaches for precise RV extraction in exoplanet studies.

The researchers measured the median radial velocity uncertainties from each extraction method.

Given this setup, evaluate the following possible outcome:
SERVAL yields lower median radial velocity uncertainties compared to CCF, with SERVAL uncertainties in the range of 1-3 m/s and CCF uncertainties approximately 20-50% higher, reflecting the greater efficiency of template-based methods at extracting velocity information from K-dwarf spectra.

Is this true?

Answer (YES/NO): NO